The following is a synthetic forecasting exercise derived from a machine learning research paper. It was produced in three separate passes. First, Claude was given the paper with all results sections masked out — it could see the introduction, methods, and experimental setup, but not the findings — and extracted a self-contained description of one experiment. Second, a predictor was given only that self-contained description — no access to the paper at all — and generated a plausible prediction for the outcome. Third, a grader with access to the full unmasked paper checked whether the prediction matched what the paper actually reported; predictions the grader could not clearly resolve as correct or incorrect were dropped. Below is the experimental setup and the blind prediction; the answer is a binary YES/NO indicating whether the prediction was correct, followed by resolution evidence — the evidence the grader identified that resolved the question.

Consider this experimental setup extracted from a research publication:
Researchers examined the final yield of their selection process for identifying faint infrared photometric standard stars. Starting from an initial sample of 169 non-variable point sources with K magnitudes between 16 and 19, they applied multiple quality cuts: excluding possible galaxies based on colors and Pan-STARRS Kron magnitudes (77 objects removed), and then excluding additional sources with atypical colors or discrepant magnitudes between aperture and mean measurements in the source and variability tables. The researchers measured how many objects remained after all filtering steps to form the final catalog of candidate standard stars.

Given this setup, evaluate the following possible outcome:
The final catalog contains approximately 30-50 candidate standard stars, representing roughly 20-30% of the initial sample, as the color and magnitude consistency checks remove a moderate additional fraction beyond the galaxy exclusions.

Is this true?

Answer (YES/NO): NO